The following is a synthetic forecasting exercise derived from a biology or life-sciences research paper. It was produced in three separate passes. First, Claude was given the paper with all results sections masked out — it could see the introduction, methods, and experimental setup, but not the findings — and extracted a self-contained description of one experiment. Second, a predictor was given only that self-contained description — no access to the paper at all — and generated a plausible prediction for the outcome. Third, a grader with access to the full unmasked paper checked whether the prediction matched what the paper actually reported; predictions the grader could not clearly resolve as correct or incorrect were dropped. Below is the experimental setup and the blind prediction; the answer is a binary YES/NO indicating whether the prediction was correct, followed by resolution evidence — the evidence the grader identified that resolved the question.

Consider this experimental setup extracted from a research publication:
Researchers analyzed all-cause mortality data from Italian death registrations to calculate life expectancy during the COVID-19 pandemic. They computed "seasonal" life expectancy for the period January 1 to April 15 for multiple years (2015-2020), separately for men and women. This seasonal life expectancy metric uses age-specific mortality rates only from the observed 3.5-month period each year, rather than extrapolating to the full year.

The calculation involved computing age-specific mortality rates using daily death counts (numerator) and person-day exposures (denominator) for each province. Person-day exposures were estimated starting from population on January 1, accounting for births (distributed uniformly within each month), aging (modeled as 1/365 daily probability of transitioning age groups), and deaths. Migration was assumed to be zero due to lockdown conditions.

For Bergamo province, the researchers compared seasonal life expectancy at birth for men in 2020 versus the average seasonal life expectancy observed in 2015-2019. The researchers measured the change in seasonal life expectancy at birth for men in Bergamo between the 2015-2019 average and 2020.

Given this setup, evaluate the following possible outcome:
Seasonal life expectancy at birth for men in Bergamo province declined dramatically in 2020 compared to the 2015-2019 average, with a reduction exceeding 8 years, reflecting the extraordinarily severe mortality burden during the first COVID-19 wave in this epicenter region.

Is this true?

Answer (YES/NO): NO